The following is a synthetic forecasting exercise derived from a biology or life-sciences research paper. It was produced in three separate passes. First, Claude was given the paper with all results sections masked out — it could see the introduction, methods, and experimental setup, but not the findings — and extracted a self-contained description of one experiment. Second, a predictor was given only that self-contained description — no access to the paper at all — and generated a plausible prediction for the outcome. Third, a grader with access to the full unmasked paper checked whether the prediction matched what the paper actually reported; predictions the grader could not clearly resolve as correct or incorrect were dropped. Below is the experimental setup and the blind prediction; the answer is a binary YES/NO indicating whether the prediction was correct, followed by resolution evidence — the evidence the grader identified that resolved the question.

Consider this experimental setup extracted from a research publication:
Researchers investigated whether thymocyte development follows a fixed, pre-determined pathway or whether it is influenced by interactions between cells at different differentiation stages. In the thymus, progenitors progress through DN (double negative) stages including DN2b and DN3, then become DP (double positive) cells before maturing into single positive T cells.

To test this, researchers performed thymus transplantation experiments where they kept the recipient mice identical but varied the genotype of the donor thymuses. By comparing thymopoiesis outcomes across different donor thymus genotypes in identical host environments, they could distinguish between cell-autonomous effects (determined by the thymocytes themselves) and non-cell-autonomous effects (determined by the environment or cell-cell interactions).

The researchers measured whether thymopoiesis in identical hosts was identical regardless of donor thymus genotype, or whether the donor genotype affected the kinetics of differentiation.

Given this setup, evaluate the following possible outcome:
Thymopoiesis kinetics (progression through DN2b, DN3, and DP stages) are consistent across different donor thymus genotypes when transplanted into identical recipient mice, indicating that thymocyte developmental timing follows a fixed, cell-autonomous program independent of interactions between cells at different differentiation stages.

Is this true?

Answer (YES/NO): NO